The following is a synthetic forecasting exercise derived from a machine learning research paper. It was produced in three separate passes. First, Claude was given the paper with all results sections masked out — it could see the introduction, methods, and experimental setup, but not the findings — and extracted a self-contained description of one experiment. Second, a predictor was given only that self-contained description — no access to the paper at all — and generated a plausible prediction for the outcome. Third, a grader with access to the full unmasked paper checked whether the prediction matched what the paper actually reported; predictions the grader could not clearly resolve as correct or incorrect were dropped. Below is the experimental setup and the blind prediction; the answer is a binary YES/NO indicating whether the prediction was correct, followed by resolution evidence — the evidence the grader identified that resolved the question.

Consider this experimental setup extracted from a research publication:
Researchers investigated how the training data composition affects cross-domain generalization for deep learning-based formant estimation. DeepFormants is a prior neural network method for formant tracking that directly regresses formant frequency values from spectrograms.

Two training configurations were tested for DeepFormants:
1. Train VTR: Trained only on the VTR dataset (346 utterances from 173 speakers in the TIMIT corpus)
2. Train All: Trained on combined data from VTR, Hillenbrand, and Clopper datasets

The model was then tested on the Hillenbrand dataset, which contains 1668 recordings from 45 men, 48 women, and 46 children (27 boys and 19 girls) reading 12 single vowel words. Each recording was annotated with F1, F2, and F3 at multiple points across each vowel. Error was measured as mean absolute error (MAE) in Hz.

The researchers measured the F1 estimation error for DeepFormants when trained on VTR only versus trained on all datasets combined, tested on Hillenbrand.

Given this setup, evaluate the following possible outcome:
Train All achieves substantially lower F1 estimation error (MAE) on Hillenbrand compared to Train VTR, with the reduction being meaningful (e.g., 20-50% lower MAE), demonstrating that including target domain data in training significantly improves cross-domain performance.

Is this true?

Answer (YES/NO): YES